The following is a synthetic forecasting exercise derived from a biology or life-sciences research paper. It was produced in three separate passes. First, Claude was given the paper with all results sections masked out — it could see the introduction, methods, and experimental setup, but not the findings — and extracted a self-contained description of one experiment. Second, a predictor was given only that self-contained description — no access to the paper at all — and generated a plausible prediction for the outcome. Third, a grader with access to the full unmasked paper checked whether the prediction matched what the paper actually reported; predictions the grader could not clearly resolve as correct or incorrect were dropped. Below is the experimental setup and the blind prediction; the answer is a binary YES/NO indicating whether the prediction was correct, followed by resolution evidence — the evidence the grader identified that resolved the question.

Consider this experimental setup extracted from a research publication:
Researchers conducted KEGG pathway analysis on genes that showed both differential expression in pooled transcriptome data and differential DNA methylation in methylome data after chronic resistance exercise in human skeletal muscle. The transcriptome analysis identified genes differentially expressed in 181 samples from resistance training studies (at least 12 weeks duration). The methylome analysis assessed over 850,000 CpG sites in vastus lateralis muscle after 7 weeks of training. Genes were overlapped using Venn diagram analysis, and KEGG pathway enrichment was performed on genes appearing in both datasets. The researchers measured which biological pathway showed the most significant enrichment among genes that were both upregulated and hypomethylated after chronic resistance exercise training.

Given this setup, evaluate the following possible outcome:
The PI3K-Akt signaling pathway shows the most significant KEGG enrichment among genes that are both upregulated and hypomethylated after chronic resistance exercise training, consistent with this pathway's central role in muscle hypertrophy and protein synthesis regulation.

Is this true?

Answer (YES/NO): NO